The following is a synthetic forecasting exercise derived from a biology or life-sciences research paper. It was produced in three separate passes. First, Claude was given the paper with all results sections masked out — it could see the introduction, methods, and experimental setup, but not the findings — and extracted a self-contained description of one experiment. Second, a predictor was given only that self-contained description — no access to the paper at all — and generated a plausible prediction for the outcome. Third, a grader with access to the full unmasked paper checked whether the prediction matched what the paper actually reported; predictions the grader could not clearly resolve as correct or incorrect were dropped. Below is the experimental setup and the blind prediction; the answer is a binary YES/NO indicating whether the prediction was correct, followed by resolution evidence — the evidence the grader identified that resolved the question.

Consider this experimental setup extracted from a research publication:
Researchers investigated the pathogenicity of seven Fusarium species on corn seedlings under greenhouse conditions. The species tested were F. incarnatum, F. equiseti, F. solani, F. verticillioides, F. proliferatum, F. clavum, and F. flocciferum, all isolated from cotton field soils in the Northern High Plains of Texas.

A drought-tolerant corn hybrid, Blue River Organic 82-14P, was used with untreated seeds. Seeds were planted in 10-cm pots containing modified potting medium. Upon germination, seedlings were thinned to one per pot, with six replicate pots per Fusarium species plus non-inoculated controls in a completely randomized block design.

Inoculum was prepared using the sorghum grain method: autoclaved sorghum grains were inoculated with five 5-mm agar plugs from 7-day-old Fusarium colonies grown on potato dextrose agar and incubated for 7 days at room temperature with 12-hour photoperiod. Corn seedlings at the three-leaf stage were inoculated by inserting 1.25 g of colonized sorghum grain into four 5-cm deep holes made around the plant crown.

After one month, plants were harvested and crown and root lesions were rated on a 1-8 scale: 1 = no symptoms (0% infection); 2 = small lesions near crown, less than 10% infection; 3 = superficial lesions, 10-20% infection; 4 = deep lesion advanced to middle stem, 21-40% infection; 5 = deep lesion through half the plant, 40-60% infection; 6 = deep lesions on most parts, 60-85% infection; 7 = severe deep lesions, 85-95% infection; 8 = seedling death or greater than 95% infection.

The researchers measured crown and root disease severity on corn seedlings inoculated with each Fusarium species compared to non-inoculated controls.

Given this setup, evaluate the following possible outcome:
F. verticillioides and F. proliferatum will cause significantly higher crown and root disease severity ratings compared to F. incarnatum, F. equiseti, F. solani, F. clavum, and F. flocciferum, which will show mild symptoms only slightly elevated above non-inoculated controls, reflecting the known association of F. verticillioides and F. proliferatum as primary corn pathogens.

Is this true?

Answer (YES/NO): NO